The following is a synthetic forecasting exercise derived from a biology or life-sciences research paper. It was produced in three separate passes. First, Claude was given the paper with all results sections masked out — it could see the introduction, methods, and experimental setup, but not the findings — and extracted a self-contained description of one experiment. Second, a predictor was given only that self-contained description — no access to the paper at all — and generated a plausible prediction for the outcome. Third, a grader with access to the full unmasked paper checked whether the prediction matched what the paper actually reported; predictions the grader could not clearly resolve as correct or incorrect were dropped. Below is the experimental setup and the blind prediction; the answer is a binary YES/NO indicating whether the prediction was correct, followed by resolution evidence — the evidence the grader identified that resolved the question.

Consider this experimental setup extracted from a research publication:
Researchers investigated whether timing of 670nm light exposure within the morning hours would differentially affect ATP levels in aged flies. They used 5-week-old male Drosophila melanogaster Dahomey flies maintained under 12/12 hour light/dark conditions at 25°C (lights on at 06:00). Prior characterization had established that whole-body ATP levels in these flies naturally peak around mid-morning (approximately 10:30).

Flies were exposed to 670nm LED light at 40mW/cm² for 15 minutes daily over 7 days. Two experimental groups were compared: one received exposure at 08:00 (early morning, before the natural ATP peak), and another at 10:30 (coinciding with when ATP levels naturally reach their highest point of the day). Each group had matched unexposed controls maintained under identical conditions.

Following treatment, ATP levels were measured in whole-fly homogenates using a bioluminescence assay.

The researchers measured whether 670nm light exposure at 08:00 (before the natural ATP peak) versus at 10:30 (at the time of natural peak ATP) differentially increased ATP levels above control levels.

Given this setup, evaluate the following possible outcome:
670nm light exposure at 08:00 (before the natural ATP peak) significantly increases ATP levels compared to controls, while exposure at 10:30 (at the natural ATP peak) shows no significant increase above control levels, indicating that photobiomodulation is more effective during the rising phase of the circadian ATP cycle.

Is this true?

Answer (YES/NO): NO